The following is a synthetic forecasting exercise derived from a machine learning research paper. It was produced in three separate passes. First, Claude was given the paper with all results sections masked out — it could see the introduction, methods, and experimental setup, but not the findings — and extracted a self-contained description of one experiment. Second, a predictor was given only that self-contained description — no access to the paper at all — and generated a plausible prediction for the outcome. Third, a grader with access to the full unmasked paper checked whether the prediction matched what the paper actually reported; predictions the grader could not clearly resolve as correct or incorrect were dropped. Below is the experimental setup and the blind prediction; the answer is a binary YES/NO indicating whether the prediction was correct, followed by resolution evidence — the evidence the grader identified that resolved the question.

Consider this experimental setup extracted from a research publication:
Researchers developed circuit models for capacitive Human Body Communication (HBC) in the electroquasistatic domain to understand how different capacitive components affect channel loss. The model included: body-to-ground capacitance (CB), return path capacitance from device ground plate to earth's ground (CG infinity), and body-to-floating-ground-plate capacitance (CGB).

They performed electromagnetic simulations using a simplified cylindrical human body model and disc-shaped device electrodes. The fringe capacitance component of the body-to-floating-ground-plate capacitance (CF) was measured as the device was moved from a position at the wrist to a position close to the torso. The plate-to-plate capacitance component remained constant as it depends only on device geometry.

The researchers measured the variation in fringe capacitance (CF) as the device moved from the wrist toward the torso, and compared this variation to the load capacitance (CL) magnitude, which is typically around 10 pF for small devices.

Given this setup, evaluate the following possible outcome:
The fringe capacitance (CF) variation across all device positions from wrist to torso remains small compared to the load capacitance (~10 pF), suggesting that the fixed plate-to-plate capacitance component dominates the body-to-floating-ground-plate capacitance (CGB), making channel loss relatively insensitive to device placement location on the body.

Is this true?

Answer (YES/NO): NO